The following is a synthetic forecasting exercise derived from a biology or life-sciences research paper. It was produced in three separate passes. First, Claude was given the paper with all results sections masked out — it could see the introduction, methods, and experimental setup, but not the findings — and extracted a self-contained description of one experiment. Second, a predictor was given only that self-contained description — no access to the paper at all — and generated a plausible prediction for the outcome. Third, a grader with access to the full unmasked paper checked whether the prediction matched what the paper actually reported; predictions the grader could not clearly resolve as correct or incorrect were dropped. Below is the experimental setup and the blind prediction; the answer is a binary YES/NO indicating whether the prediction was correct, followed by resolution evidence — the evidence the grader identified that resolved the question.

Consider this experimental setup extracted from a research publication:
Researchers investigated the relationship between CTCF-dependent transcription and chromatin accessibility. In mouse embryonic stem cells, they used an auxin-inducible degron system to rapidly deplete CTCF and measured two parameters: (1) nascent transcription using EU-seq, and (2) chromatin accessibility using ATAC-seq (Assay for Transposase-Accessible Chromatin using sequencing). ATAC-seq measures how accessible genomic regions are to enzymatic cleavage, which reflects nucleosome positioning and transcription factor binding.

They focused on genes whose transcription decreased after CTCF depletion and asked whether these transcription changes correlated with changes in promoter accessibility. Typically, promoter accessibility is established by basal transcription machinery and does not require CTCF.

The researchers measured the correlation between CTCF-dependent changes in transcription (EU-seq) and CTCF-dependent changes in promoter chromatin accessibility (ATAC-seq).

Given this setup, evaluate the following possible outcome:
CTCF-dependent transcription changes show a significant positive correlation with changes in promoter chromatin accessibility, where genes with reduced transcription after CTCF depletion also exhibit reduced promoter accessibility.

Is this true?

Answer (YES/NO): YES